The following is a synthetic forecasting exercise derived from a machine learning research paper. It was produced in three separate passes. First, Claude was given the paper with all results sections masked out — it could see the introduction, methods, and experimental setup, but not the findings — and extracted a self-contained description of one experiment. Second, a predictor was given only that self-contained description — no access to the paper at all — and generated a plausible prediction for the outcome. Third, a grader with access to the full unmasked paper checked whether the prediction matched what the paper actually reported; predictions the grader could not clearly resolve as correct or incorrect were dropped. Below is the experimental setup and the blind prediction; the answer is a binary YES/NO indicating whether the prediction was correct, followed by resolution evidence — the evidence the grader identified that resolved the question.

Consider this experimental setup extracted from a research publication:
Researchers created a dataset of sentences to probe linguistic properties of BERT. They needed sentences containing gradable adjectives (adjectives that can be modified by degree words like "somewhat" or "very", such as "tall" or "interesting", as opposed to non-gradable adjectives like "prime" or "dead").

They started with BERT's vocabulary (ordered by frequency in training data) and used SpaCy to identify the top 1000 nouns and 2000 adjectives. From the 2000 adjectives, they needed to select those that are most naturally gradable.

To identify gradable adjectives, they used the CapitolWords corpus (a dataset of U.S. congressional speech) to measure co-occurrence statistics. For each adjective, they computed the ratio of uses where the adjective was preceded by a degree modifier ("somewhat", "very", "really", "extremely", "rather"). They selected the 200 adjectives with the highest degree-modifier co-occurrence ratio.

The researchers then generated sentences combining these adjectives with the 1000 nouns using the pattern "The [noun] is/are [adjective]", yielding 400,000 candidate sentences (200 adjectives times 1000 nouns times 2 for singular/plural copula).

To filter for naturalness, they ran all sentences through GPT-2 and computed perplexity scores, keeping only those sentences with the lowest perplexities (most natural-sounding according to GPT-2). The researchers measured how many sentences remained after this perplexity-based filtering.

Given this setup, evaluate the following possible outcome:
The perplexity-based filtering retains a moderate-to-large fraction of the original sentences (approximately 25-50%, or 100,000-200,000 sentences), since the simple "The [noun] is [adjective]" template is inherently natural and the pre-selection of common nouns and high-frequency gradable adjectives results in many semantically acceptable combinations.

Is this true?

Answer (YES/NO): NO